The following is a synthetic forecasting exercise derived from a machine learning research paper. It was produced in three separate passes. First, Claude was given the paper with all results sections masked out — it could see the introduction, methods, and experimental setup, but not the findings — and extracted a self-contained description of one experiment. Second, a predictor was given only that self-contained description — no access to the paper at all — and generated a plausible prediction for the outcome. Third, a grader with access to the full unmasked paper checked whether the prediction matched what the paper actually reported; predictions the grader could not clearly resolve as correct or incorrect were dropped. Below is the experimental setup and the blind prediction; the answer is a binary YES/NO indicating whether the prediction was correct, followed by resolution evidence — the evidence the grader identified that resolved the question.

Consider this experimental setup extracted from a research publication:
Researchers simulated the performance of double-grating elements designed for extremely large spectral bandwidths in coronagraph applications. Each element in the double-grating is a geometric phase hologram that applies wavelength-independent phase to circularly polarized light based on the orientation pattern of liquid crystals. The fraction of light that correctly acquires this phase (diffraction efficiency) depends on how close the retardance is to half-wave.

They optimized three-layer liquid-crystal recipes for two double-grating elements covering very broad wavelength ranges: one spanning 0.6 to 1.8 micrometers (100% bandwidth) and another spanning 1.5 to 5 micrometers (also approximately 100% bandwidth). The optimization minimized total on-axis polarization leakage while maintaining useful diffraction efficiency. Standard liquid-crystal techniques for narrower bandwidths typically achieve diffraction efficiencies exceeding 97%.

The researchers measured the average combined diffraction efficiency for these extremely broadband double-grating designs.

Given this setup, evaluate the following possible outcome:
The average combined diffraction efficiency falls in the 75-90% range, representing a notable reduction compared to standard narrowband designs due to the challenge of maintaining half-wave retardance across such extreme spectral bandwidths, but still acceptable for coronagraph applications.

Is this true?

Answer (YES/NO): NO